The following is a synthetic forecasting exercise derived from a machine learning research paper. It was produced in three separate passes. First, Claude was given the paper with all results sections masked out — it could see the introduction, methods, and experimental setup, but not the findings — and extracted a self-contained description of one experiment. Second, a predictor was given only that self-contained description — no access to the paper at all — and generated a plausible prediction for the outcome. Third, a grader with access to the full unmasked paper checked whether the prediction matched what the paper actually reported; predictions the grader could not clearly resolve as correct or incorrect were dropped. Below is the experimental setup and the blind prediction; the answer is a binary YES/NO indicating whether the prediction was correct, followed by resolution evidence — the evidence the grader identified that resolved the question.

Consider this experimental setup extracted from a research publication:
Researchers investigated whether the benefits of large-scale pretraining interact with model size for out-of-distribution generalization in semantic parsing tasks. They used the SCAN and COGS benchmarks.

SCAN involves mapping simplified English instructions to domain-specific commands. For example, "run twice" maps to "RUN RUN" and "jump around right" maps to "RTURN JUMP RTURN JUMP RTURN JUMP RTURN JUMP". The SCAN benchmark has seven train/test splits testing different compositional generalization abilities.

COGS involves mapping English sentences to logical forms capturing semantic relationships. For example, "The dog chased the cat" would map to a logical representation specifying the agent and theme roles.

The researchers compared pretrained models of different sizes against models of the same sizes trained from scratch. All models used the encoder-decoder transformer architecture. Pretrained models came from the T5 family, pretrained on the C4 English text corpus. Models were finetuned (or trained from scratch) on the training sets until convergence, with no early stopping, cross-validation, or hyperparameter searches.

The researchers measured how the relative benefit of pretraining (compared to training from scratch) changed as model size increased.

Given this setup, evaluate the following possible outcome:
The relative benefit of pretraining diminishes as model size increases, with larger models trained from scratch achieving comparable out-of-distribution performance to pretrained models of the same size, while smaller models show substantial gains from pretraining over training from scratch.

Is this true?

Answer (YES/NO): NO